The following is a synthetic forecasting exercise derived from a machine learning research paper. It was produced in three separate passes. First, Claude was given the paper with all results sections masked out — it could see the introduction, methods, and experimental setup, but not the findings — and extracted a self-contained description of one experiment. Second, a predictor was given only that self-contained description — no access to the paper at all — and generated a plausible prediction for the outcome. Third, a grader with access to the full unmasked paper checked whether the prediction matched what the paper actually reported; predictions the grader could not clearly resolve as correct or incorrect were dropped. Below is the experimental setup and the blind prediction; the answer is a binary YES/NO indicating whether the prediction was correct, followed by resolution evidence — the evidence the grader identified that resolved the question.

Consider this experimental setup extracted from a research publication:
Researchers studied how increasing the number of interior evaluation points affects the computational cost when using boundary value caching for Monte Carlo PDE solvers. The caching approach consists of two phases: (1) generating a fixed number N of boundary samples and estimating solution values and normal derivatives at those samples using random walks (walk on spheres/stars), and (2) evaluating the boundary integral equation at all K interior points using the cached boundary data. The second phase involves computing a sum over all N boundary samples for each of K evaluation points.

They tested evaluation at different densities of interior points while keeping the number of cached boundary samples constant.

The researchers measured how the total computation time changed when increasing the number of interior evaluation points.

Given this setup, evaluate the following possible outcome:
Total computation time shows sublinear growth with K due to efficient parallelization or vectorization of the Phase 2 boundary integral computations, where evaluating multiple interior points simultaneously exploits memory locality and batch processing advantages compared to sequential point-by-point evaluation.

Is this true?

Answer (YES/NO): NO